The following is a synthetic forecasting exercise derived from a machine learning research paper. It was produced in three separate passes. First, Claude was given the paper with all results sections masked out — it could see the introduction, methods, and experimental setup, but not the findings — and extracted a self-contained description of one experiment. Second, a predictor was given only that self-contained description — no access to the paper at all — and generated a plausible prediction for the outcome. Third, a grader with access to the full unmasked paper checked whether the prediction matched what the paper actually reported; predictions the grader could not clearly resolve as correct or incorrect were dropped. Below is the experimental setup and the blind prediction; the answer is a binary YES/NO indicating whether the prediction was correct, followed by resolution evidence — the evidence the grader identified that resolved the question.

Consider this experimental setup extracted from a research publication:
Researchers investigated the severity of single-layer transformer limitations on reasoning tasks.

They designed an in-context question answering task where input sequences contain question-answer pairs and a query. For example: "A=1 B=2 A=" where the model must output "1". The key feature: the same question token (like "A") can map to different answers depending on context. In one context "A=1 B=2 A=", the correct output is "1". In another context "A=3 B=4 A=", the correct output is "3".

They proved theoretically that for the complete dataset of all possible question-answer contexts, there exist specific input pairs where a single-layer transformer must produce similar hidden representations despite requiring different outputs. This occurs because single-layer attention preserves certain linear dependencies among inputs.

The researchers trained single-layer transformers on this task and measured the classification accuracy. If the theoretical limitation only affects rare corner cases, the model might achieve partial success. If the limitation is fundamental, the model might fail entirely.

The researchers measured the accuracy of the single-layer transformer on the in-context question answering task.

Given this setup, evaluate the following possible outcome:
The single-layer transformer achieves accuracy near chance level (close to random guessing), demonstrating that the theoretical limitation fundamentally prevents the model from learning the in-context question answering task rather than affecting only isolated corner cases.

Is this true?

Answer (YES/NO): YES